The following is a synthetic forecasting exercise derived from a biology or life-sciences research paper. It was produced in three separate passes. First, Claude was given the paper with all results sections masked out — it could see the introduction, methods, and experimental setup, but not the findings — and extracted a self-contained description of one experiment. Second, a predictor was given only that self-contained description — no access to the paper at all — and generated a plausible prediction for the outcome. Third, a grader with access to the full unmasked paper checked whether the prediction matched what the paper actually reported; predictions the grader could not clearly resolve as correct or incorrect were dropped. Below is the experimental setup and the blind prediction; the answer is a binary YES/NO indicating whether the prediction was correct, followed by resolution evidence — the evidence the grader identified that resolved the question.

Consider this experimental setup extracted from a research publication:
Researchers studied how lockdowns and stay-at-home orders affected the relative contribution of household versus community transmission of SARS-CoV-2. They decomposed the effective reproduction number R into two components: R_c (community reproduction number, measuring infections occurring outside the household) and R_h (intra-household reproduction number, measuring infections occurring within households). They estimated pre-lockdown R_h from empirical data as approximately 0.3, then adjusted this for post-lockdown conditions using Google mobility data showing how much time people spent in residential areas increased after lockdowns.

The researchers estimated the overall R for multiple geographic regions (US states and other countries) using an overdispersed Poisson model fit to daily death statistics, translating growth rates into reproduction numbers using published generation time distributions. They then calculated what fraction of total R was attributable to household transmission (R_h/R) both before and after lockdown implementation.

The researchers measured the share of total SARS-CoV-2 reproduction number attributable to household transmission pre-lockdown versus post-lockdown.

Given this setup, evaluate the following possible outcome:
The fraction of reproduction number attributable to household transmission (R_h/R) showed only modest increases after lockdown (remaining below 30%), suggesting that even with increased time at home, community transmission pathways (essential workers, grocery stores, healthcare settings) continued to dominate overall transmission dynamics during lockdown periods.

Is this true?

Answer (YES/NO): NO